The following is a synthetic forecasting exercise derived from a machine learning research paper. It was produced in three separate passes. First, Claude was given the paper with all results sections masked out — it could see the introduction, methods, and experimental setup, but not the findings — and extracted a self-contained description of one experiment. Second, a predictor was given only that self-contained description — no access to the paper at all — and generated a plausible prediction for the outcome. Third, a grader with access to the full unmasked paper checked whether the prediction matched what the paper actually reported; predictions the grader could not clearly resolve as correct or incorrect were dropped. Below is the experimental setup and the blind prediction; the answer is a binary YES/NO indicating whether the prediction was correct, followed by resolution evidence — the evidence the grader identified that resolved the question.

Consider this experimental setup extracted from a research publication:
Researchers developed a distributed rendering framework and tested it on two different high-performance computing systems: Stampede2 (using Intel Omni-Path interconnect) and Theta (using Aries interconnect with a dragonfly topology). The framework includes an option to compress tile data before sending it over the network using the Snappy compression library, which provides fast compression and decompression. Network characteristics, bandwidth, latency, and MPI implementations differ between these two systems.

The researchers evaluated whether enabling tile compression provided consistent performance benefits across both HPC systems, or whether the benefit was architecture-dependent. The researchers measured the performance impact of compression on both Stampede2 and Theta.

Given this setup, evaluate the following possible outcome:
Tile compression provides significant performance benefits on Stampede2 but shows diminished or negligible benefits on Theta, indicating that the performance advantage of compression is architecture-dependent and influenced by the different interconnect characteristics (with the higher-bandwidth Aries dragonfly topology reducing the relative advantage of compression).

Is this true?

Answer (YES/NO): NO